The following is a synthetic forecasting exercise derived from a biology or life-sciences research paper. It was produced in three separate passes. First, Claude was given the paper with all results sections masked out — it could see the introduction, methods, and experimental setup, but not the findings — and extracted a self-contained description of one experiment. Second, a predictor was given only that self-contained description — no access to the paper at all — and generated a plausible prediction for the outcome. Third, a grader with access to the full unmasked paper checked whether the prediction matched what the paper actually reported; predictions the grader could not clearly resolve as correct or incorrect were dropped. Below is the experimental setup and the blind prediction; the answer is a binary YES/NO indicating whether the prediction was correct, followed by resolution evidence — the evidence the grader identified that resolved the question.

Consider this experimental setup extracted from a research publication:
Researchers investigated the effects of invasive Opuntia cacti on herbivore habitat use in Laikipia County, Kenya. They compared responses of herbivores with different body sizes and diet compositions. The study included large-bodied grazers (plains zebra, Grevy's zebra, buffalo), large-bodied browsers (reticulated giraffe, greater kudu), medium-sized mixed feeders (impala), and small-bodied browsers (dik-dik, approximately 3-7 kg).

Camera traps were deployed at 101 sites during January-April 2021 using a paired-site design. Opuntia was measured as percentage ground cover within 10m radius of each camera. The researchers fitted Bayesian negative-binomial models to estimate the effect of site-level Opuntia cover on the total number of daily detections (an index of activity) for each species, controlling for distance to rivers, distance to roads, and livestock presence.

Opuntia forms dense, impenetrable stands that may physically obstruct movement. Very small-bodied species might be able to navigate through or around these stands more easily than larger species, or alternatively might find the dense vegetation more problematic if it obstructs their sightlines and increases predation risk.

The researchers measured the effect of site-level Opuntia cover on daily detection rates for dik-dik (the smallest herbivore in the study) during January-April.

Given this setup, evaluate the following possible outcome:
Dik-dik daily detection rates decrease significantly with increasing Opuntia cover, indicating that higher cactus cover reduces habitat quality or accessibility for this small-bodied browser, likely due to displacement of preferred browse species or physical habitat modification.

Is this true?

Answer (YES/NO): YES